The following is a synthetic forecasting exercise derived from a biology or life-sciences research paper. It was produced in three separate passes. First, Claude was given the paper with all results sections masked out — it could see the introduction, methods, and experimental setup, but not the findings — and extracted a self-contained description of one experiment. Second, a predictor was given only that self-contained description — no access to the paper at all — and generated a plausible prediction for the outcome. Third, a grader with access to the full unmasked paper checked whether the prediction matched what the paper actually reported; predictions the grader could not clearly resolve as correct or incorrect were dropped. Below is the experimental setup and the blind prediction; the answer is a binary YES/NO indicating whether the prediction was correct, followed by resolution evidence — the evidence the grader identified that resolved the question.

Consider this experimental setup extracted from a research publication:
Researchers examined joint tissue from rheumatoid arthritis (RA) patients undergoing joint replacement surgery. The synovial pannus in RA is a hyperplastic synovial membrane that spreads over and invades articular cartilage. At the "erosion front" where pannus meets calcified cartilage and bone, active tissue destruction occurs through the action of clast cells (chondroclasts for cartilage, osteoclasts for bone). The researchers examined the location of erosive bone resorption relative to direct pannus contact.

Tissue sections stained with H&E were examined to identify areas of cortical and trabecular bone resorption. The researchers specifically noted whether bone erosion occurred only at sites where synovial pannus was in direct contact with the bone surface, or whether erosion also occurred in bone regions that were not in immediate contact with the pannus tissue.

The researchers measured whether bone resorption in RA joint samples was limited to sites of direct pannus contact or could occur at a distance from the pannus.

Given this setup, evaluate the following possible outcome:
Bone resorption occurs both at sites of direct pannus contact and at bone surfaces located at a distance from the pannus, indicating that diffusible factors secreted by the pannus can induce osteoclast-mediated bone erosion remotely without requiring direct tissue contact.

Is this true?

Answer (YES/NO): NO